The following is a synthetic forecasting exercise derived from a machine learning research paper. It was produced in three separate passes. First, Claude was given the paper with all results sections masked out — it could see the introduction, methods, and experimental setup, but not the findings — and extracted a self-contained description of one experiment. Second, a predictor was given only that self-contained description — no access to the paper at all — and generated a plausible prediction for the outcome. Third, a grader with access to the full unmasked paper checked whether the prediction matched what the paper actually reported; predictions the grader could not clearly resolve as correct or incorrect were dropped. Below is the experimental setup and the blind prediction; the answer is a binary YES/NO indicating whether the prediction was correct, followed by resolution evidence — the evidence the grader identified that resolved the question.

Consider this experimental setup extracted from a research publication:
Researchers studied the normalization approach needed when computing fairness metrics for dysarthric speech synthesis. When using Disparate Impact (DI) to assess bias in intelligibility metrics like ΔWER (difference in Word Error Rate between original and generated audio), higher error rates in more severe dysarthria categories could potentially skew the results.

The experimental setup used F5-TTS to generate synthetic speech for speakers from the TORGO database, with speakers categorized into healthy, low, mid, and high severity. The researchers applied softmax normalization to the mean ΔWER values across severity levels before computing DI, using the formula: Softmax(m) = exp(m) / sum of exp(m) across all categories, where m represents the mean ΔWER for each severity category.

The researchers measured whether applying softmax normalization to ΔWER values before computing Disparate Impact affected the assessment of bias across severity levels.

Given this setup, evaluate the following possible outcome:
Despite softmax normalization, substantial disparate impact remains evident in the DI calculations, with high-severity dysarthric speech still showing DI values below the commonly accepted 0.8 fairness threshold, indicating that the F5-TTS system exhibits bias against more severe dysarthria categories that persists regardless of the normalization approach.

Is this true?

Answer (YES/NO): YES